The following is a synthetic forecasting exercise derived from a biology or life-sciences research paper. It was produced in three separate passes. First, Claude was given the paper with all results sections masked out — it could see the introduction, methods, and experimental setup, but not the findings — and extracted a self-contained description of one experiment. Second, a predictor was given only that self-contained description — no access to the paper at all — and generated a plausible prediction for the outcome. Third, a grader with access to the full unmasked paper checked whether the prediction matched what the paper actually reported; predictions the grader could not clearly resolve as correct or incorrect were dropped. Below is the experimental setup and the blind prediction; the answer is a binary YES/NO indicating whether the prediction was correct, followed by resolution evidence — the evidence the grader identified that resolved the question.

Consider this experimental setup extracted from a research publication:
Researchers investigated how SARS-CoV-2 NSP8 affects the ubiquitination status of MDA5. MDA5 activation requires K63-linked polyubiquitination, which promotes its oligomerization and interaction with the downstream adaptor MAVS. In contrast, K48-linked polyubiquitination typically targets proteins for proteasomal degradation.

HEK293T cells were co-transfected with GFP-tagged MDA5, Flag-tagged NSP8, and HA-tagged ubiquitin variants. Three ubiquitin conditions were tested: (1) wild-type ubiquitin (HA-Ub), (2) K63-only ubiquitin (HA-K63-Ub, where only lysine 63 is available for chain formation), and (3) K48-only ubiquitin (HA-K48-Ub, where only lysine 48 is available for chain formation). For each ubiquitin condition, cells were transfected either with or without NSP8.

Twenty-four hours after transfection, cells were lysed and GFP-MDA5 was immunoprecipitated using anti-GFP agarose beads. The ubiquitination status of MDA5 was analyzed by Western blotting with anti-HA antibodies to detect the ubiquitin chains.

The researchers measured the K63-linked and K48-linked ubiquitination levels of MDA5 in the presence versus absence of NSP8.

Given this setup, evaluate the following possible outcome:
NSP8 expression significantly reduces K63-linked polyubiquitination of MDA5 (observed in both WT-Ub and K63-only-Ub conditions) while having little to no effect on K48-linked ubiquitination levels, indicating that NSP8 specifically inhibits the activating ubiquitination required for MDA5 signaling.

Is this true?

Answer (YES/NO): YES